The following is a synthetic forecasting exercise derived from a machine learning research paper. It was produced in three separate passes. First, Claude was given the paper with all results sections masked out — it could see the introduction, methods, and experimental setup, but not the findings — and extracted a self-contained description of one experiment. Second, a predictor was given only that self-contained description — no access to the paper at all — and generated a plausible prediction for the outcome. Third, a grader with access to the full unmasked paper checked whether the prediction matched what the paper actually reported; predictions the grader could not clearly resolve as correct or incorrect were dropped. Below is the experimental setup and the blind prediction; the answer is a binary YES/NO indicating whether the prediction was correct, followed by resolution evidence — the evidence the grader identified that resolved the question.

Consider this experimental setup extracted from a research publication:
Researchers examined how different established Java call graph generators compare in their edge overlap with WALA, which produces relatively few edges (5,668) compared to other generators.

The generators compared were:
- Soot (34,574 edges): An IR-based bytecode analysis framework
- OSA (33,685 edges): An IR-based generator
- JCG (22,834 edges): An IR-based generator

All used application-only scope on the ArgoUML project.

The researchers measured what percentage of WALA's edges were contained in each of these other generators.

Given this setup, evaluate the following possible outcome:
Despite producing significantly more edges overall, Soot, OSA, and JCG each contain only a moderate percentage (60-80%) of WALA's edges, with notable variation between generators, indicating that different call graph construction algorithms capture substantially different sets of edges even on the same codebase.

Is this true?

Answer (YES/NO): NO